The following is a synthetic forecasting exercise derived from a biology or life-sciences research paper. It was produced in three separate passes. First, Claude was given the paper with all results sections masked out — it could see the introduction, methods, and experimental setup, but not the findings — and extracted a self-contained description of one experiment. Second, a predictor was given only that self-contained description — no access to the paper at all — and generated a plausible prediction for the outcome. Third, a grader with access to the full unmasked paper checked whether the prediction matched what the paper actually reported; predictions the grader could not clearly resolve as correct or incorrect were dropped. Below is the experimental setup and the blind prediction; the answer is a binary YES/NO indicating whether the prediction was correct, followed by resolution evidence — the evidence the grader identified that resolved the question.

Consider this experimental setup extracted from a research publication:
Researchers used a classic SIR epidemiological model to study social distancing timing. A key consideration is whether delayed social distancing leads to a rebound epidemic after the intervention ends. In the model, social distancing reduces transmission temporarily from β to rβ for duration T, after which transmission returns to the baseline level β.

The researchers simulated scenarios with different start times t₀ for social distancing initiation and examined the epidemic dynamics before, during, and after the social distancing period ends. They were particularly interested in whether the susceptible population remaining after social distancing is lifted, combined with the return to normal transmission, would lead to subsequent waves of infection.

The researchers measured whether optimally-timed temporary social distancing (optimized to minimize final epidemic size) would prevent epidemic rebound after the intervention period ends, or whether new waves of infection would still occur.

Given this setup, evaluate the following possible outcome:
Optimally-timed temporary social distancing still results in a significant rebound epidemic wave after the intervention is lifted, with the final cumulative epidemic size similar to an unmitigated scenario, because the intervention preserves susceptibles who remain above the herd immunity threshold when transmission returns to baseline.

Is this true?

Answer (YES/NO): NO